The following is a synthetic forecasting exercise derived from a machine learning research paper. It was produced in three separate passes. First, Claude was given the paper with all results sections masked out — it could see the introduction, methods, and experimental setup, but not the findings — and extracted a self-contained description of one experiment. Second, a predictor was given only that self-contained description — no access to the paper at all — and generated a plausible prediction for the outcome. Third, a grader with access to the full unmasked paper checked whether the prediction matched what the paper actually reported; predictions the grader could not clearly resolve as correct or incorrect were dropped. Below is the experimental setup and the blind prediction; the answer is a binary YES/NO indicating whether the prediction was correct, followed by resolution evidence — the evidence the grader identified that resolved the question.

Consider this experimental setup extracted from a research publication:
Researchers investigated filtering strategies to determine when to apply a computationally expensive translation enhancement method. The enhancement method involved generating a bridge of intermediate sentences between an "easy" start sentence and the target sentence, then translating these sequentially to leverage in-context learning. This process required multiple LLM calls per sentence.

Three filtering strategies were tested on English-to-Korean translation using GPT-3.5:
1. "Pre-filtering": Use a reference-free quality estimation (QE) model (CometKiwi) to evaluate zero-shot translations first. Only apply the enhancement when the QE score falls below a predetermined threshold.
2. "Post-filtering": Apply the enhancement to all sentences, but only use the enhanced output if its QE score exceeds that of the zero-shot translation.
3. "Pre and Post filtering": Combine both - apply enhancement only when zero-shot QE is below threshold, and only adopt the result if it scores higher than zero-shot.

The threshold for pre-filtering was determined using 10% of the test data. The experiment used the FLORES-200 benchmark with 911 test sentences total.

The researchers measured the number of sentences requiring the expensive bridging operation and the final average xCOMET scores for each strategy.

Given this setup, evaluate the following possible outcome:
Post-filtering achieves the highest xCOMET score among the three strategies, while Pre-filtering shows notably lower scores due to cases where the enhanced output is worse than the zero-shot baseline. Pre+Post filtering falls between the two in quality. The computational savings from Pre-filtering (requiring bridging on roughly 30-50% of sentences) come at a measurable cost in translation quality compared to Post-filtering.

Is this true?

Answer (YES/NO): NO